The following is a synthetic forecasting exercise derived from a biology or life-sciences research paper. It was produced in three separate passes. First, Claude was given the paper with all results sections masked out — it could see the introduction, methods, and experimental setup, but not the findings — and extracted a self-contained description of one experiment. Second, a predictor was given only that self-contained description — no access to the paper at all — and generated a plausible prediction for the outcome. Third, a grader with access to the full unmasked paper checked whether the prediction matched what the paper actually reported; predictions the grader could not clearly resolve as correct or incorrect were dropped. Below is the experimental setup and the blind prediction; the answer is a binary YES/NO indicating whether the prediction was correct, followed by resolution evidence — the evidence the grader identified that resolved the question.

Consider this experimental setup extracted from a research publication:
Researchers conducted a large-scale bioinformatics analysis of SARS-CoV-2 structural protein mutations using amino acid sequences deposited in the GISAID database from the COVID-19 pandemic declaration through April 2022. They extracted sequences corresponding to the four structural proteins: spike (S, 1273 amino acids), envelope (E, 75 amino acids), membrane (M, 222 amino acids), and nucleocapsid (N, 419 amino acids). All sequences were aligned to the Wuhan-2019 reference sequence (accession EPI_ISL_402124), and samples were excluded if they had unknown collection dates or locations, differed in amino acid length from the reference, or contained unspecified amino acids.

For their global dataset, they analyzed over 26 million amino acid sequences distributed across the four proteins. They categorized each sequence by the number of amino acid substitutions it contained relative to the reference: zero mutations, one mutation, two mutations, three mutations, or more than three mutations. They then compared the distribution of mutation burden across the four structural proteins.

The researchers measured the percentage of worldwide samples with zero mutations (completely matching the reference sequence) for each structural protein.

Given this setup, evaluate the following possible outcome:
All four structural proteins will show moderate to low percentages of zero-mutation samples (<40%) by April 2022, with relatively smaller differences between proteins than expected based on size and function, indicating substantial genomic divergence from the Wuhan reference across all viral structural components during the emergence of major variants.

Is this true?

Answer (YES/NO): NO